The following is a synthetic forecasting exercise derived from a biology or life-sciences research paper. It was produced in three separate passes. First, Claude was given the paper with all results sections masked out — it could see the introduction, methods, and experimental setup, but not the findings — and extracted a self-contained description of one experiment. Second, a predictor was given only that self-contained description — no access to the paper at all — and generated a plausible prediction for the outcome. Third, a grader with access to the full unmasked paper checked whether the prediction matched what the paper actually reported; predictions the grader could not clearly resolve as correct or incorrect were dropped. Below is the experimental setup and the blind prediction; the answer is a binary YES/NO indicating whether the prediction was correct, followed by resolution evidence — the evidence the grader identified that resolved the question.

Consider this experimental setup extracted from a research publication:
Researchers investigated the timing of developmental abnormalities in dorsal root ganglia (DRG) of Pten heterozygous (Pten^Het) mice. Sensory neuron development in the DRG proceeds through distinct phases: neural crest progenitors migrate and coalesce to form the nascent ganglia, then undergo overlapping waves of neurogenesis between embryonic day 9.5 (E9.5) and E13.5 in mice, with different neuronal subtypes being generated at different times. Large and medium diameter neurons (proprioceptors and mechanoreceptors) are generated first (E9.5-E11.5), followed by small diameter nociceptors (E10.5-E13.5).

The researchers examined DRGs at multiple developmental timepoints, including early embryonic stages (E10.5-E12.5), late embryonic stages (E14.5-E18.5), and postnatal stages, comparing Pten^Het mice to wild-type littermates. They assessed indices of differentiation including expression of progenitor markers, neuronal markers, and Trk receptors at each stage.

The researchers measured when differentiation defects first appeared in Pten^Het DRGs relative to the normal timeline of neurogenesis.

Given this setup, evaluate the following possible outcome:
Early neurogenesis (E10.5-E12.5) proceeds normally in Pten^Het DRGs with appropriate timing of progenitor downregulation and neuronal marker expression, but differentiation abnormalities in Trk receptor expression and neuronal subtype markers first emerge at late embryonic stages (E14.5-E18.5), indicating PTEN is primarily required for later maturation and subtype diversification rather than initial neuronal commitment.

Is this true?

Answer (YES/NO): NO